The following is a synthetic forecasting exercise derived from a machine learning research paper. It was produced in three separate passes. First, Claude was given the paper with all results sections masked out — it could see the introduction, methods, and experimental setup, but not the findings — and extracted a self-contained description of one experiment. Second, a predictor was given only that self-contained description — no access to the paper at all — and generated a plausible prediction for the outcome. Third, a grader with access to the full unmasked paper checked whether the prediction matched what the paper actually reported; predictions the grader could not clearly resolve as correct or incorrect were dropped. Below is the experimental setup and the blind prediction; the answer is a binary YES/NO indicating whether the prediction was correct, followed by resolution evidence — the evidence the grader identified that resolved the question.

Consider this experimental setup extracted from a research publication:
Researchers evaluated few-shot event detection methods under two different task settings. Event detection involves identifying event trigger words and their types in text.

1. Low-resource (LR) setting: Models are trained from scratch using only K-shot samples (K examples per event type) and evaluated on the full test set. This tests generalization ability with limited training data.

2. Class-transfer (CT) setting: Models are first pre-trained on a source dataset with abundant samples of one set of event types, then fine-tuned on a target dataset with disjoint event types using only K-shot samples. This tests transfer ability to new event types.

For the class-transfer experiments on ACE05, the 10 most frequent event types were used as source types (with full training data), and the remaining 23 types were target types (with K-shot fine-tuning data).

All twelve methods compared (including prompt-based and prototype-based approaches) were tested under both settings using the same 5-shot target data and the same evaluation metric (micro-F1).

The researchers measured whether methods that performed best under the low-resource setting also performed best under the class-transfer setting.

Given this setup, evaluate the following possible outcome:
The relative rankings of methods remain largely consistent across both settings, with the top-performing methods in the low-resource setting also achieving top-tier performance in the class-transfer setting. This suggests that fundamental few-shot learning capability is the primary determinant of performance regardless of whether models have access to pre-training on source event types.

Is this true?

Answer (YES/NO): NO